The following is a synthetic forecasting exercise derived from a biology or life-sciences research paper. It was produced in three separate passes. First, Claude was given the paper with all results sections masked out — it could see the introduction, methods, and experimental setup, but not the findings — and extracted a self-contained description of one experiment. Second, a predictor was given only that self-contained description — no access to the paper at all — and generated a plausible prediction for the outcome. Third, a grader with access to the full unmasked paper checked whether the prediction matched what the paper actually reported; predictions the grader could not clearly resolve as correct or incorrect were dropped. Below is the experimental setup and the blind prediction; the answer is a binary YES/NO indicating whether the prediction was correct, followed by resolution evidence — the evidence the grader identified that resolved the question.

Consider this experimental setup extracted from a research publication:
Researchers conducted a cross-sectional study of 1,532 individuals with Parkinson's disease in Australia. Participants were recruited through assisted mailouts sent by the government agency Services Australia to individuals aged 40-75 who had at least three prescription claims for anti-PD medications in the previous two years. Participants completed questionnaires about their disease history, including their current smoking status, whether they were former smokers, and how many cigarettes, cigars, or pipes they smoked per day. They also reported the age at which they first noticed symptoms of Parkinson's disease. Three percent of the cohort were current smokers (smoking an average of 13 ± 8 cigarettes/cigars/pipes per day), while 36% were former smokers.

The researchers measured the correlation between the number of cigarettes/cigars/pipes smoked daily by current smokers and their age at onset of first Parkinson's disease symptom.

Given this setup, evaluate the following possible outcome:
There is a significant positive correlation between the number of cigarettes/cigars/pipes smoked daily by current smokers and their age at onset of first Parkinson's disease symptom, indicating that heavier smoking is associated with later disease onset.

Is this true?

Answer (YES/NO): NO